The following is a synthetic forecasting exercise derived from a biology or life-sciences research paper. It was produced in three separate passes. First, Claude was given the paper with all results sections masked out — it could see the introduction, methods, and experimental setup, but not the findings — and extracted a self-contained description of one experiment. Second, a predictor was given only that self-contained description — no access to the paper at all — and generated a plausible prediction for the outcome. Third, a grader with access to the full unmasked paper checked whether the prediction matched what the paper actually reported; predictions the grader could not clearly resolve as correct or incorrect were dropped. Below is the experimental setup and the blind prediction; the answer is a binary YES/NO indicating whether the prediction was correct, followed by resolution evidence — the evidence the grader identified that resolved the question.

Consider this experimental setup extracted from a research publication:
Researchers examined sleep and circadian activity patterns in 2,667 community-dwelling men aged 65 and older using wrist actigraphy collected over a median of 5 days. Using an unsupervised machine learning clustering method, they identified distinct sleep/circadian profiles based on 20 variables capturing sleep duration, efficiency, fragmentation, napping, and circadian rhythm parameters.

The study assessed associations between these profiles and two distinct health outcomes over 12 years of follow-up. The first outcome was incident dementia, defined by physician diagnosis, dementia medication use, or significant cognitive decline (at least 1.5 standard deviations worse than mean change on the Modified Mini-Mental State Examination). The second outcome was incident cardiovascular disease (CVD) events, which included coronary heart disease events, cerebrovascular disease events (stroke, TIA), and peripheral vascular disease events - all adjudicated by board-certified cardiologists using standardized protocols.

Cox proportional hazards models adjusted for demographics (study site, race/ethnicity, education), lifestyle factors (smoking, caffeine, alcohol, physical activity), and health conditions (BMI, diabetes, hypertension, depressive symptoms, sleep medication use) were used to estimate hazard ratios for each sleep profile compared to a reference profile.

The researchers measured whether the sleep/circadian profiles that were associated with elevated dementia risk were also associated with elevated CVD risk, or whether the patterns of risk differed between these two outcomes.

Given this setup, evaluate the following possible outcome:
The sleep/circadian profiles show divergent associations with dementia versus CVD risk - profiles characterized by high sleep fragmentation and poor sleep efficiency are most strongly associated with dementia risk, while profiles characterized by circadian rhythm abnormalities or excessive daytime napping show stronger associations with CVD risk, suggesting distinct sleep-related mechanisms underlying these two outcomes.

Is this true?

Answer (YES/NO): NO